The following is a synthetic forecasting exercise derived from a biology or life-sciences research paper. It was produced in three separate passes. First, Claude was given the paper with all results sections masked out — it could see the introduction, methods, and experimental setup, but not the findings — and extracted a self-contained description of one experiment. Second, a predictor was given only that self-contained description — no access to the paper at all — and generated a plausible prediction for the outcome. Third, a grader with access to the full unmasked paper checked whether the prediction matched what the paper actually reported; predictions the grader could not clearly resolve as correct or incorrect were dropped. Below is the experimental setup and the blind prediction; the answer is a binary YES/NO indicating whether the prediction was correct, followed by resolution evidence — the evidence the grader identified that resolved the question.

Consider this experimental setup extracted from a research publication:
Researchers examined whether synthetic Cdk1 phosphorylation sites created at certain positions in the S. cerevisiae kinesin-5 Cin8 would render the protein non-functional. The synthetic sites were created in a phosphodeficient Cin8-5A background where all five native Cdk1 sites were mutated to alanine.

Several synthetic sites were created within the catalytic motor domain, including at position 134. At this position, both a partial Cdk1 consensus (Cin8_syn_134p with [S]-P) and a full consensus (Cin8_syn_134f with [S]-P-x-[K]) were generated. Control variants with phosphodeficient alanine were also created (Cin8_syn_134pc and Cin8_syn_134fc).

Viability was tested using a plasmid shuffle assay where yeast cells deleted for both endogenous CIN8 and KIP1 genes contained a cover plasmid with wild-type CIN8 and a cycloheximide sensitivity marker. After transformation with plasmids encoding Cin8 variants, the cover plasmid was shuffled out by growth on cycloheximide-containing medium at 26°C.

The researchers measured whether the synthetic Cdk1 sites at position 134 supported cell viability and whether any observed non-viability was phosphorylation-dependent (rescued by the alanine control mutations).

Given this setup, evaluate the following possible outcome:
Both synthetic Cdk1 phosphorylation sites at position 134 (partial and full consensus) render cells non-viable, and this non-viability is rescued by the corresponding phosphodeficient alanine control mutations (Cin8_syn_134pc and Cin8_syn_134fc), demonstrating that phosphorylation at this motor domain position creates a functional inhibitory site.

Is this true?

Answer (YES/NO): NO